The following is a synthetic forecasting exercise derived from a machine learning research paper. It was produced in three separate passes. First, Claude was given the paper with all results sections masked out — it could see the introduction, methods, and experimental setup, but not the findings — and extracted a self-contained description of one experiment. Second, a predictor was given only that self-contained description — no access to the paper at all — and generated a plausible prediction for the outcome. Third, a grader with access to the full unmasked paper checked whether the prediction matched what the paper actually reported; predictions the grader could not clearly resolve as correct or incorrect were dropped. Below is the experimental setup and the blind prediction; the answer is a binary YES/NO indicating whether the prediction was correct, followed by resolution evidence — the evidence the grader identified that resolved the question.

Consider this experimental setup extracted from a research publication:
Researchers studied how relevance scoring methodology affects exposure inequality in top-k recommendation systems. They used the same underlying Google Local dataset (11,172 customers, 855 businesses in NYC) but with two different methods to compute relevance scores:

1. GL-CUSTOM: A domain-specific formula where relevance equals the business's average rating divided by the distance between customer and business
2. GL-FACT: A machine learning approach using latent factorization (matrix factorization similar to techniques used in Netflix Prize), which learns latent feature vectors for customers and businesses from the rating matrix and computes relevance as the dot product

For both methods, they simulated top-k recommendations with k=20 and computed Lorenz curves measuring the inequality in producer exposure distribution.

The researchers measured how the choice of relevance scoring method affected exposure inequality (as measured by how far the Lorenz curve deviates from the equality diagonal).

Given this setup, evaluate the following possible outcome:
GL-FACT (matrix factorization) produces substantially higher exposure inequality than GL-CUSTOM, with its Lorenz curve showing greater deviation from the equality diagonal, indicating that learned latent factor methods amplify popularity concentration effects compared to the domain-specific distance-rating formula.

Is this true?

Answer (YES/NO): YES